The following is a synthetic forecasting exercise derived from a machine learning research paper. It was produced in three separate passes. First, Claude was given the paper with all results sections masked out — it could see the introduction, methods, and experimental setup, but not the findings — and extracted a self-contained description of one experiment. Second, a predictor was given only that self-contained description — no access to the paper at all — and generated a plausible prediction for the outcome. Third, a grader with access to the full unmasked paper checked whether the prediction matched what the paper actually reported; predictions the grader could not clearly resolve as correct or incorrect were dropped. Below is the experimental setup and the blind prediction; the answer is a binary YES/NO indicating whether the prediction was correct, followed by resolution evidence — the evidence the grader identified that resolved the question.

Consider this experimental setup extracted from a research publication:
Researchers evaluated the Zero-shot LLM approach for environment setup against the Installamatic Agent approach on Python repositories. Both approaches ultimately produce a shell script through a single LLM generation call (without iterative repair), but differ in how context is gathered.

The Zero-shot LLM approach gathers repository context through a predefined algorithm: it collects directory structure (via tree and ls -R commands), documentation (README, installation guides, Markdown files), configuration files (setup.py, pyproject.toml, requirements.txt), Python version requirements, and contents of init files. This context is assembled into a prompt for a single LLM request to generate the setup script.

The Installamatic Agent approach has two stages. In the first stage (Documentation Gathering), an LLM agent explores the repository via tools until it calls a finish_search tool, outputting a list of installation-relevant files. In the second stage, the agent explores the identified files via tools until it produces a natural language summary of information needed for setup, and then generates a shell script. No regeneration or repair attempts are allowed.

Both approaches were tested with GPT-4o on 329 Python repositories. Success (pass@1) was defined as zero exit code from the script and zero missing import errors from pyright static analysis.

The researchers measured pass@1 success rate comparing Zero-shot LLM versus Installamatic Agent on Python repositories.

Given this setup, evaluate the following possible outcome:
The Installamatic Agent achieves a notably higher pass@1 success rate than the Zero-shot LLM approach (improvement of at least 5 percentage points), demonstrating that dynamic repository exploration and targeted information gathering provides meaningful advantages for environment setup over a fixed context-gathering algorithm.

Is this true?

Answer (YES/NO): NO